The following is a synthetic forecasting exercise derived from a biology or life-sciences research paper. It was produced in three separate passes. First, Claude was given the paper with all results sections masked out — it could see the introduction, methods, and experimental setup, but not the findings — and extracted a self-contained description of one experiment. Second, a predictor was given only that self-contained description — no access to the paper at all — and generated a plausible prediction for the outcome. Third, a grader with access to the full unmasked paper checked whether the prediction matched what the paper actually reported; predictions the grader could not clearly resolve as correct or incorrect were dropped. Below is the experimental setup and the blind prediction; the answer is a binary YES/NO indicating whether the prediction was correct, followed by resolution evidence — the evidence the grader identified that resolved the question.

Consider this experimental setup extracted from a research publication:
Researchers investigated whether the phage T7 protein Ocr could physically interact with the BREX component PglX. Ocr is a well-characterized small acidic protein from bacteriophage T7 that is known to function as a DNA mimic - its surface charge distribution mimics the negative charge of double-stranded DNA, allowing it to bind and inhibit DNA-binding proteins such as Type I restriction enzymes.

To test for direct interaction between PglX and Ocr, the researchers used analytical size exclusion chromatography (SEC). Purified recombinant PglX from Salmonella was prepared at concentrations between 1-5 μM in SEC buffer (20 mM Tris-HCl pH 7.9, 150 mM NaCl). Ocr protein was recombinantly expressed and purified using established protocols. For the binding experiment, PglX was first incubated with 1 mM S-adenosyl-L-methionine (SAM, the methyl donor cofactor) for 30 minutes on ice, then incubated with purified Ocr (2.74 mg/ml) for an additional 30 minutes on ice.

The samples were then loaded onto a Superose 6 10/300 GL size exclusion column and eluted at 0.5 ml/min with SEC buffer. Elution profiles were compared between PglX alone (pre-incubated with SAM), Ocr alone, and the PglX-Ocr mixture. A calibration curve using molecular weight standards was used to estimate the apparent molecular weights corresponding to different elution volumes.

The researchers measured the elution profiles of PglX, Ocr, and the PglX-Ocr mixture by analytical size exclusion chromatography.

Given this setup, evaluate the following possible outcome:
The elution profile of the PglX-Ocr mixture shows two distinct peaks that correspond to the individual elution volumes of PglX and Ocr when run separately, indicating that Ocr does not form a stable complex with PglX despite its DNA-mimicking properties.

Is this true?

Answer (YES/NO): NO